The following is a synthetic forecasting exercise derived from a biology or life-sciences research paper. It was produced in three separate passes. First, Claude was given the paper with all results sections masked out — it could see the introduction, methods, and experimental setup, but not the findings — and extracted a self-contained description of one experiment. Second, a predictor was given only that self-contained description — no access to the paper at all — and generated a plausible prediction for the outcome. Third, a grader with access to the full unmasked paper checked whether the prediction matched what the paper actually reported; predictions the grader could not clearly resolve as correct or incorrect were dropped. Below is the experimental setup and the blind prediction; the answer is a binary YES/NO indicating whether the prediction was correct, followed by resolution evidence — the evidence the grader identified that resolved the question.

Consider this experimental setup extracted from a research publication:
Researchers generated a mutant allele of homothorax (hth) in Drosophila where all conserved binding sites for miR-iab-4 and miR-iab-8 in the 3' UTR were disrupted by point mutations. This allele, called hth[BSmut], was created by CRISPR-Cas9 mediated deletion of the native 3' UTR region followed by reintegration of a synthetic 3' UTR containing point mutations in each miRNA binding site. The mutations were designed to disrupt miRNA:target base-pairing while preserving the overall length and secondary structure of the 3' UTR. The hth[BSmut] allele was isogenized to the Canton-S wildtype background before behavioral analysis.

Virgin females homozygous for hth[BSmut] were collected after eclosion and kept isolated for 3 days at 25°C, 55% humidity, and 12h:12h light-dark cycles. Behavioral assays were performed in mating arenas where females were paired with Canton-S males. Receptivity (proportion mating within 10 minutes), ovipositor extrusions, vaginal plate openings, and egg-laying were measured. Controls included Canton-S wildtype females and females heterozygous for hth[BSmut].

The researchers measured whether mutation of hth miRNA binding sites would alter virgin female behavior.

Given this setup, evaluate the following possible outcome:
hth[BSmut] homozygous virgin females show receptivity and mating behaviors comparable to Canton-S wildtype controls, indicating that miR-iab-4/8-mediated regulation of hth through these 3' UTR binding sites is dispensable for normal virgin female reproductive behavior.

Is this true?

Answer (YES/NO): NO